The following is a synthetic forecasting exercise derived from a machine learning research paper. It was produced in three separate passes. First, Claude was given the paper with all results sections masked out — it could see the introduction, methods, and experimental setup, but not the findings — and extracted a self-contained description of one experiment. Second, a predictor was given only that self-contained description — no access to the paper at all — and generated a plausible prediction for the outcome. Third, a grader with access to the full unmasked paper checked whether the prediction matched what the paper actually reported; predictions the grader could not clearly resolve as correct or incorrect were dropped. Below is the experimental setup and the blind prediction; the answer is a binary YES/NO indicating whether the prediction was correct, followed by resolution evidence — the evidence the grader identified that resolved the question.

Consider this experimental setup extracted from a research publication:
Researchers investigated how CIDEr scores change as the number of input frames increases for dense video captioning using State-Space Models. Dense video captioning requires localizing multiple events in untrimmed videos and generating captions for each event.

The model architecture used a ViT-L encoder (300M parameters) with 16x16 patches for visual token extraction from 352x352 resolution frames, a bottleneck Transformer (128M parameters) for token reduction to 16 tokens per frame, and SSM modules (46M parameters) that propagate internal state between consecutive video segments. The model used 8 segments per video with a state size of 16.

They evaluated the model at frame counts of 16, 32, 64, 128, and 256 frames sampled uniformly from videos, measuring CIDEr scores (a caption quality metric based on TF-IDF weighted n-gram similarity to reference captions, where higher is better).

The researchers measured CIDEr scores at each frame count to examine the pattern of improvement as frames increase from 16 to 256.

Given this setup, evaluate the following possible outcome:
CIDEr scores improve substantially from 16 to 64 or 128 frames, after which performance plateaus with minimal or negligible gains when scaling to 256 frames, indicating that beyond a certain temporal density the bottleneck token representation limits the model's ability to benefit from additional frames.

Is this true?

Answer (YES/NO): YES